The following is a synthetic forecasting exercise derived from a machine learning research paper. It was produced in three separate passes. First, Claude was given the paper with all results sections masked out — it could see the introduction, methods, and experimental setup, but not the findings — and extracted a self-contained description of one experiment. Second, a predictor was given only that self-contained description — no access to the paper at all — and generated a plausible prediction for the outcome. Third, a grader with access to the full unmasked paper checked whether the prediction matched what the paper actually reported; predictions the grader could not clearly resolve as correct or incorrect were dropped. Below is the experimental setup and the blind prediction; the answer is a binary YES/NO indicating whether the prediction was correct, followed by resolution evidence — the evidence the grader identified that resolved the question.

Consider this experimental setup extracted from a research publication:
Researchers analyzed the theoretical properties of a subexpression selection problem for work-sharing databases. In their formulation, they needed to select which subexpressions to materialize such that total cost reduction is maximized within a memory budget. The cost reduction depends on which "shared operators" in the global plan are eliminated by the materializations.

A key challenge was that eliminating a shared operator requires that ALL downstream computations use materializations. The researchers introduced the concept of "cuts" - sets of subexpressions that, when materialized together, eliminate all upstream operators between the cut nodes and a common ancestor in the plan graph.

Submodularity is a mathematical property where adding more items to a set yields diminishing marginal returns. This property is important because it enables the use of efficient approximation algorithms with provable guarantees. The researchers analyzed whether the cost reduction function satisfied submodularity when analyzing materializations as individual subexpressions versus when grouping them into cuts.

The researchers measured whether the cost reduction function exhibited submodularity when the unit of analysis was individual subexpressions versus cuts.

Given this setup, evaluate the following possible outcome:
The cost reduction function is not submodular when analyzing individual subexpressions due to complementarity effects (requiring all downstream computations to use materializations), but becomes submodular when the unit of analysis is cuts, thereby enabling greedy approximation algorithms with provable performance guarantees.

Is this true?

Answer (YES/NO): YES